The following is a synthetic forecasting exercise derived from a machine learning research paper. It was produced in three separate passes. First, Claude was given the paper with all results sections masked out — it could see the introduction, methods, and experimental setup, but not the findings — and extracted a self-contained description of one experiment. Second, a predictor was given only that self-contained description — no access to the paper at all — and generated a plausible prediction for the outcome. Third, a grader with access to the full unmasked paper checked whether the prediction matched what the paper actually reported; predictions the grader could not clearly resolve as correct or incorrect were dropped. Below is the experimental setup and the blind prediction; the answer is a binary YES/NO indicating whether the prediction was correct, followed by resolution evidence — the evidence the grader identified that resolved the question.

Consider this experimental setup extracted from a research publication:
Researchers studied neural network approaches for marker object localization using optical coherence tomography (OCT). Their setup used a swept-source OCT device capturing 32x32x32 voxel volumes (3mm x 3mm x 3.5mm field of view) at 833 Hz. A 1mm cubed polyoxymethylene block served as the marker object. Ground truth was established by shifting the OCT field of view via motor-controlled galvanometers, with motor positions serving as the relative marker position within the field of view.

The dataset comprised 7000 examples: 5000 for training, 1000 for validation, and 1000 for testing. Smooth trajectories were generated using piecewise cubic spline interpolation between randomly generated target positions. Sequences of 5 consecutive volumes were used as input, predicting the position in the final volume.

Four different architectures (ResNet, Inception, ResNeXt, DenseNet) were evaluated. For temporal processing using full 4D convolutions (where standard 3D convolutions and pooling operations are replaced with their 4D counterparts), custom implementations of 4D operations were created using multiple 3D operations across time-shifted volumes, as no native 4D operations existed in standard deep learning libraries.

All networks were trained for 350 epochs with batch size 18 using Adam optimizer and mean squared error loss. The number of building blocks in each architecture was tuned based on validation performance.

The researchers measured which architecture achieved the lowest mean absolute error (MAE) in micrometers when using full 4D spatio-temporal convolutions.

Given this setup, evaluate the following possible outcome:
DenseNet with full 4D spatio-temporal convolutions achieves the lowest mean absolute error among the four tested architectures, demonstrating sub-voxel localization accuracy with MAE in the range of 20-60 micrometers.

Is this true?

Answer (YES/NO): NO